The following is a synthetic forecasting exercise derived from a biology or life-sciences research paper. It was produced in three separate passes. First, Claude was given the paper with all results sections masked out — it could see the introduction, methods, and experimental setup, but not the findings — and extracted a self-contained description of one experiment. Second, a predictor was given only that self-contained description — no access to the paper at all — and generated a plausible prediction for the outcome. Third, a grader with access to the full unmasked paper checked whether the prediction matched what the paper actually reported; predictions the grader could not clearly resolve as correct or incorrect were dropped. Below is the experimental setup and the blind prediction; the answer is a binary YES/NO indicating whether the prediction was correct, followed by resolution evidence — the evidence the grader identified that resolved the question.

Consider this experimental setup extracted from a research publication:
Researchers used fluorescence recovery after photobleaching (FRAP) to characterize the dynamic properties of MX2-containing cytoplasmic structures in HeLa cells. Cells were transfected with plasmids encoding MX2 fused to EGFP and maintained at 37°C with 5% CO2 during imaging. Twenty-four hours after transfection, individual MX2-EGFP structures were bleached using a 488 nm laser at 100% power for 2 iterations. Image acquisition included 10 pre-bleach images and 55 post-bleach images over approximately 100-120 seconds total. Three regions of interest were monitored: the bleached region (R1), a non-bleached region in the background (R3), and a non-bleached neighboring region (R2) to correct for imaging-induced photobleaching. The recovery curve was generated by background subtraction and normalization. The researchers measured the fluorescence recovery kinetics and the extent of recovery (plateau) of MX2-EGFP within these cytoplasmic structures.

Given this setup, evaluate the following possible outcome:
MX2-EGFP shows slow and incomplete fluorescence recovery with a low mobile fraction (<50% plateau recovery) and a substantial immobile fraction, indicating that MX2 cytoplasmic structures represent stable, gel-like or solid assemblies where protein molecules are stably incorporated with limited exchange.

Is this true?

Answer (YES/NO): YES